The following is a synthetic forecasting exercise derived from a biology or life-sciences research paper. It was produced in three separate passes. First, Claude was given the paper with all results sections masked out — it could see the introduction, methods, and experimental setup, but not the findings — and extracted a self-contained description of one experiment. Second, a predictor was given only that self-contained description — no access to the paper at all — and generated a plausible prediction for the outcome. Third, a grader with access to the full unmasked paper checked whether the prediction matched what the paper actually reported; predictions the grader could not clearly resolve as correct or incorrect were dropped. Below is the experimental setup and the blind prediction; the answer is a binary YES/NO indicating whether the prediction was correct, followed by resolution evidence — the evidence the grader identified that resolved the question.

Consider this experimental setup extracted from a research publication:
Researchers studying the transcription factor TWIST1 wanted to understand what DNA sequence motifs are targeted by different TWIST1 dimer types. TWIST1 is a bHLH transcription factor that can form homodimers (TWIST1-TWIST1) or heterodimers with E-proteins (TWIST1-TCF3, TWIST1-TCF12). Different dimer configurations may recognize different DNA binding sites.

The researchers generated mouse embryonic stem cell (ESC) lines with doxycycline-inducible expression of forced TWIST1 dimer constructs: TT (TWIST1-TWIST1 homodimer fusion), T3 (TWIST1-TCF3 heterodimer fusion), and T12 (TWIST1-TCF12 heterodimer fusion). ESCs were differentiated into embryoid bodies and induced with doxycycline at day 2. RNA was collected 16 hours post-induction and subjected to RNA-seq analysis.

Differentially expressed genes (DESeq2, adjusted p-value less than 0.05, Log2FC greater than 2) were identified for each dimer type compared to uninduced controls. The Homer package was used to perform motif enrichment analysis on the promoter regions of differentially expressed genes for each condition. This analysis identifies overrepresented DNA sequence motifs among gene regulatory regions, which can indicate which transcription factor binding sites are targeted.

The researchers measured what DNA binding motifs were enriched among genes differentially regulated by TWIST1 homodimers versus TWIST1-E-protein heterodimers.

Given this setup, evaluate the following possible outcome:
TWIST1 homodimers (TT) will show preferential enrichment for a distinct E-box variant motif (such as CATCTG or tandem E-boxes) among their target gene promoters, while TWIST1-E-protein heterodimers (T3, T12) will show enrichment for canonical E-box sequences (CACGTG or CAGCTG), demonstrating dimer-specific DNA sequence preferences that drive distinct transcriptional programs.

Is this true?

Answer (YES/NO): NO